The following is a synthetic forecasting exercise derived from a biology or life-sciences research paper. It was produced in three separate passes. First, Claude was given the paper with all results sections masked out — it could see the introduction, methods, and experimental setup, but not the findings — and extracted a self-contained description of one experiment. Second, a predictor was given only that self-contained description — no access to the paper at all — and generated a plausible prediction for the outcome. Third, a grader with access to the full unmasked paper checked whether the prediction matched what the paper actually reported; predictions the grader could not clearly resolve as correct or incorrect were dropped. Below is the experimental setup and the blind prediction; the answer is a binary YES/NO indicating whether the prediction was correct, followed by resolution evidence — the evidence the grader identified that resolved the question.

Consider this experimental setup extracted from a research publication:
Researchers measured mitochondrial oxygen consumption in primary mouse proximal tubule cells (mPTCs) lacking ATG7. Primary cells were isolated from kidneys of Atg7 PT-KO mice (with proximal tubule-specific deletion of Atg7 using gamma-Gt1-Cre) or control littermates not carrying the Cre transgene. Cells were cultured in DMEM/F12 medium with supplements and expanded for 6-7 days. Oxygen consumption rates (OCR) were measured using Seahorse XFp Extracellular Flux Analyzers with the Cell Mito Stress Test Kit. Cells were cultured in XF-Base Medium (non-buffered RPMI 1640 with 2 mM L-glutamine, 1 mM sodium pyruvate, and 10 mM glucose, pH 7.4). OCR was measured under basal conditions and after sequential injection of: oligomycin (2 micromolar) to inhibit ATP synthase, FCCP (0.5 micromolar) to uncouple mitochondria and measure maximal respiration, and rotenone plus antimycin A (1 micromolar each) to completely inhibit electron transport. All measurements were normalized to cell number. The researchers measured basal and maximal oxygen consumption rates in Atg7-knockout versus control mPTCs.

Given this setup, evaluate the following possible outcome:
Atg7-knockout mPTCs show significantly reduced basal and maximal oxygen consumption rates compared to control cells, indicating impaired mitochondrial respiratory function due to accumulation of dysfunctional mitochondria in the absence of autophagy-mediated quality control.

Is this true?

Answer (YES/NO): NO